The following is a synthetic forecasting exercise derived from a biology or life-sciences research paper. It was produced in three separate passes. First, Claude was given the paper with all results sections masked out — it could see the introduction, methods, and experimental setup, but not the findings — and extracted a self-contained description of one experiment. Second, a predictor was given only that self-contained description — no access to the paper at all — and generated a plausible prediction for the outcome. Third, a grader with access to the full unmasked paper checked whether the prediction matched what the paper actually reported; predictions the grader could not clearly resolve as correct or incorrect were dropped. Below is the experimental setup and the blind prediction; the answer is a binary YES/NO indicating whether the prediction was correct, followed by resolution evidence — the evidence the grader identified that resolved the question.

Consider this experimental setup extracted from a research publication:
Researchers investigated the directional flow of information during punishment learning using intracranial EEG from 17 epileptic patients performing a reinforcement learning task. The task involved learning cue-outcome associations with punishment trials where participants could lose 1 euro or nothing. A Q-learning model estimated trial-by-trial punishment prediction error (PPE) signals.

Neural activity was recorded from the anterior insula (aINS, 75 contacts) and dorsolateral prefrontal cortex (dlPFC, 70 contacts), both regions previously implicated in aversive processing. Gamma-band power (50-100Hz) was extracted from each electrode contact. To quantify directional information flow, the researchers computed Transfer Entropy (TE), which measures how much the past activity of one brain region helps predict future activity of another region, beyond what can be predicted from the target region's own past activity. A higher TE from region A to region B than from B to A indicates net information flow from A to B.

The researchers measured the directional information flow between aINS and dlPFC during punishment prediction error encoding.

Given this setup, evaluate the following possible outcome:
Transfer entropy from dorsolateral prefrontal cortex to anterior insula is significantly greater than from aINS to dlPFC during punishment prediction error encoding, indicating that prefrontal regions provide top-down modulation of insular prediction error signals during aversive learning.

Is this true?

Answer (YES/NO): NO